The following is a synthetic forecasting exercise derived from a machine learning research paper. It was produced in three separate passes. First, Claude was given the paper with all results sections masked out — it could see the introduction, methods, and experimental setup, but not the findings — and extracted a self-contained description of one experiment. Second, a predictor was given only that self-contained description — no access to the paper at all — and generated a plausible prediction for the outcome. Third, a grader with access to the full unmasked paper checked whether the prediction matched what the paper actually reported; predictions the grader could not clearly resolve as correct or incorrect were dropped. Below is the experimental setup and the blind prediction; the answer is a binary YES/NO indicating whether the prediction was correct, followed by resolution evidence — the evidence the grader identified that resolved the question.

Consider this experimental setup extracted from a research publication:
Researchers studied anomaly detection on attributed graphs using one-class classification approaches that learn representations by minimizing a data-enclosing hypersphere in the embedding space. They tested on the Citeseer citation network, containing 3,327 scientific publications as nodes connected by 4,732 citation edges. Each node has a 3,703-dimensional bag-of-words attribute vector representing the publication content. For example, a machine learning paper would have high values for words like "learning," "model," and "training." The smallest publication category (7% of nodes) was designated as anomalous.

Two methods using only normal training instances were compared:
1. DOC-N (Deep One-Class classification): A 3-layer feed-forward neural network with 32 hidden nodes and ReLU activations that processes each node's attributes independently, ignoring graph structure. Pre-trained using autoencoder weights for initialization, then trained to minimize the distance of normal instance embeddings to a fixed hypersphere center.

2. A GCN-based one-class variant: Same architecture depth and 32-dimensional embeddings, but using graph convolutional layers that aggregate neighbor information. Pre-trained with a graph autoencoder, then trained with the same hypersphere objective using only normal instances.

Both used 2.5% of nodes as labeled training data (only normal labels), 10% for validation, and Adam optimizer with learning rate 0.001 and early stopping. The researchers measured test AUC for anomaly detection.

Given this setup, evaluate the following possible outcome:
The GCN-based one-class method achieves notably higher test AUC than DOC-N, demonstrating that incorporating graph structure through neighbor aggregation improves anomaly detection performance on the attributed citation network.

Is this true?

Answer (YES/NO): NO